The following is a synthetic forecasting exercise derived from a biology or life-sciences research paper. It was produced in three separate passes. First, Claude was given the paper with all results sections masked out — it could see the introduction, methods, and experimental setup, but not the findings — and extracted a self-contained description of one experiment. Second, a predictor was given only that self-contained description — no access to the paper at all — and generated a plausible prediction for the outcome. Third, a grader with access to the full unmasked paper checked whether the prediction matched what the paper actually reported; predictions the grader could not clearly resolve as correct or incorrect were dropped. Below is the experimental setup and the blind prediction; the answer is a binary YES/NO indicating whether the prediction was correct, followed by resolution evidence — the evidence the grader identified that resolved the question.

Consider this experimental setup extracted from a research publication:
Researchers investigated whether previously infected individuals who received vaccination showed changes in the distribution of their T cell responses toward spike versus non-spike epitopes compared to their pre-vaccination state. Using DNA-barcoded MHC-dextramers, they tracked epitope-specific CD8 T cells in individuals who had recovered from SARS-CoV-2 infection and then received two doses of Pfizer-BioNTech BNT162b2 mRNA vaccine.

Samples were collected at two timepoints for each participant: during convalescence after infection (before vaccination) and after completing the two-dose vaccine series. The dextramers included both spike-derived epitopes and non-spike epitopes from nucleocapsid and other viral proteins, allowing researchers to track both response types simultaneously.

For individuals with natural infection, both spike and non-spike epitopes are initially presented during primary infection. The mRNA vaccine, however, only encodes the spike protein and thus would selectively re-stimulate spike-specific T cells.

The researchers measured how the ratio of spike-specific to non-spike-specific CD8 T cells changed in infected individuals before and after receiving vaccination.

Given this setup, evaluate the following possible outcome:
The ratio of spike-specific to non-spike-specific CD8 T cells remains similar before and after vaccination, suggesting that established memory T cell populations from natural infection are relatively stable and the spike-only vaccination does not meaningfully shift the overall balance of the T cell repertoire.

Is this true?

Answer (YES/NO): NO